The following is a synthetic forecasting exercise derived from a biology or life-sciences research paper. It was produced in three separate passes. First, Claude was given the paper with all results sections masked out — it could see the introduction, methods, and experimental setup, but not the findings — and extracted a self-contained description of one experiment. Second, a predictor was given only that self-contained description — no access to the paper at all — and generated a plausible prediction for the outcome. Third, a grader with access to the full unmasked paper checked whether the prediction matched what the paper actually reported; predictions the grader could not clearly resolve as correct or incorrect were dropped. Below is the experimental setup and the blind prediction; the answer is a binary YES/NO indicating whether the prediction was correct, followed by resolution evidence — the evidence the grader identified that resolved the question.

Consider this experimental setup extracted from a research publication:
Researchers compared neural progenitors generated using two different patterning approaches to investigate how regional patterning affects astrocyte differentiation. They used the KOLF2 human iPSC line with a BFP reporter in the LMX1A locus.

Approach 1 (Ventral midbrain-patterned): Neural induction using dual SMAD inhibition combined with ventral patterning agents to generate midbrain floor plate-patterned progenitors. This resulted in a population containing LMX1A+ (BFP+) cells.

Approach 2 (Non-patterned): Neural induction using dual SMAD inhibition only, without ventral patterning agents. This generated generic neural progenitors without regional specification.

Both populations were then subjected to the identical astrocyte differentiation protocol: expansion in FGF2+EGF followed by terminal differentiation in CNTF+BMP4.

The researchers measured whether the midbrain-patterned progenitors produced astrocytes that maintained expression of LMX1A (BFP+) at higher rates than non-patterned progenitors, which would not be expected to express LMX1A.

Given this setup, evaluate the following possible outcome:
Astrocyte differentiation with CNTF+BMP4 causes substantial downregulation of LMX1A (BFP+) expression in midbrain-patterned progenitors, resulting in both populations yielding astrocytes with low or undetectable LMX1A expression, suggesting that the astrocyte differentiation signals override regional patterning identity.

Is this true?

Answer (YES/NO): NO